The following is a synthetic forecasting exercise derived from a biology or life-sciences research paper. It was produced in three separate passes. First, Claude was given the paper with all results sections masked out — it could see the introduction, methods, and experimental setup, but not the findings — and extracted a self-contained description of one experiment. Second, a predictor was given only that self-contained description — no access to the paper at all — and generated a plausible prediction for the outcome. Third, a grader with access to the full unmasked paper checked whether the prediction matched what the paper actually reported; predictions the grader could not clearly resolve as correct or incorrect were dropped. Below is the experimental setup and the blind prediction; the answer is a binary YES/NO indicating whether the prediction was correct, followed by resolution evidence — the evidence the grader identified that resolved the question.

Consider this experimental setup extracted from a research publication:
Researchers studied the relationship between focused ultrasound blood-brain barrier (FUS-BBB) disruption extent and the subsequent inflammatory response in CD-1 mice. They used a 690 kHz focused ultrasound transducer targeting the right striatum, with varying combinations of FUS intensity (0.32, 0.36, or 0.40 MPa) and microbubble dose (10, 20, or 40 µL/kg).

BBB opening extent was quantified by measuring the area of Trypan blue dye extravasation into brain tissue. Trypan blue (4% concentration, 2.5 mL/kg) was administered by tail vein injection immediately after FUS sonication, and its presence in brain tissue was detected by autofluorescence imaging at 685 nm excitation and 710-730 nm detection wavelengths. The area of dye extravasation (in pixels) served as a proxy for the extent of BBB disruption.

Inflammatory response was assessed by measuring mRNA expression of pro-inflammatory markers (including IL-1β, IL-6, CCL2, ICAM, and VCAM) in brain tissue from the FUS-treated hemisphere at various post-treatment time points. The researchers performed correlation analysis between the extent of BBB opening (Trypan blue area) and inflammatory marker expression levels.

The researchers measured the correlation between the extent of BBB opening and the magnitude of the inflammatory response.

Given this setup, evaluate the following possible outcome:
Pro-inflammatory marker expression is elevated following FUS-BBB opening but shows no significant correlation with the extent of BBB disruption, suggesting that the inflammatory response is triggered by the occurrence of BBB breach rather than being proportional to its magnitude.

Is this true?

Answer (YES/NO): NO